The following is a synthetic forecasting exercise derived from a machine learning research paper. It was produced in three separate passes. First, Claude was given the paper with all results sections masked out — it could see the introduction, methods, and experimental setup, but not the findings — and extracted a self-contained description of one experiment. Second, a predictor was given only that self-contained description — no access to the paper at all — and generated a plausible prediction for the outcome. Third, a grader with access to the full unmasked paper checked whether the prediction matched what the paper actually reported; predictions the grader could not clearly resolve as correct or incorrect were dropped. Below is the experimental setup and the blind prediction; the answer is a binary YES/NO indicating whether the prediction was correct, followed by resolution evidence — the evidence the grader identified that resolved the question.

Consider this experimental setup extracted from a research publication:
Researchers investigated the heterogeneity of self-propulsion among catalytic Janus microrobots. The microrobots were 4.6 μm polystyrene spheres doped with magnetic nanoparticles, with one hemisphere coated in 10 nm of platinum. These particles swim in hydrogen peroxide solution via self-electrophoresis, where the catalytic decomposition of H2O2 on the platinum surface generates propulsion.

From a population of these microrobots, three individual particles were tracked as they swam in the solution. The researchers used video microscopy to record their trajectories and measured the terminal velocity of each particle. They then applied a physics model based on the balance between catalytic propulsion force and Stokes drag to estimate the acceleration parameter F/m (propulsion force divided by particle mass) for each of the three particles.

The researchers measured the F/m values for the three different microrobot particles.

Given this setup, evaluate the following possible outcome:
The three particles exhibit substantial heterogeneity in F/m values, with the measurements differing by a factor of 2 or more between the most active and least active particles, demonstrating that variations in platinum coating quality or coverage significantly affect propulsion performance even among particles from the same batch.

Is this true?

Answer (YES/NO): NO